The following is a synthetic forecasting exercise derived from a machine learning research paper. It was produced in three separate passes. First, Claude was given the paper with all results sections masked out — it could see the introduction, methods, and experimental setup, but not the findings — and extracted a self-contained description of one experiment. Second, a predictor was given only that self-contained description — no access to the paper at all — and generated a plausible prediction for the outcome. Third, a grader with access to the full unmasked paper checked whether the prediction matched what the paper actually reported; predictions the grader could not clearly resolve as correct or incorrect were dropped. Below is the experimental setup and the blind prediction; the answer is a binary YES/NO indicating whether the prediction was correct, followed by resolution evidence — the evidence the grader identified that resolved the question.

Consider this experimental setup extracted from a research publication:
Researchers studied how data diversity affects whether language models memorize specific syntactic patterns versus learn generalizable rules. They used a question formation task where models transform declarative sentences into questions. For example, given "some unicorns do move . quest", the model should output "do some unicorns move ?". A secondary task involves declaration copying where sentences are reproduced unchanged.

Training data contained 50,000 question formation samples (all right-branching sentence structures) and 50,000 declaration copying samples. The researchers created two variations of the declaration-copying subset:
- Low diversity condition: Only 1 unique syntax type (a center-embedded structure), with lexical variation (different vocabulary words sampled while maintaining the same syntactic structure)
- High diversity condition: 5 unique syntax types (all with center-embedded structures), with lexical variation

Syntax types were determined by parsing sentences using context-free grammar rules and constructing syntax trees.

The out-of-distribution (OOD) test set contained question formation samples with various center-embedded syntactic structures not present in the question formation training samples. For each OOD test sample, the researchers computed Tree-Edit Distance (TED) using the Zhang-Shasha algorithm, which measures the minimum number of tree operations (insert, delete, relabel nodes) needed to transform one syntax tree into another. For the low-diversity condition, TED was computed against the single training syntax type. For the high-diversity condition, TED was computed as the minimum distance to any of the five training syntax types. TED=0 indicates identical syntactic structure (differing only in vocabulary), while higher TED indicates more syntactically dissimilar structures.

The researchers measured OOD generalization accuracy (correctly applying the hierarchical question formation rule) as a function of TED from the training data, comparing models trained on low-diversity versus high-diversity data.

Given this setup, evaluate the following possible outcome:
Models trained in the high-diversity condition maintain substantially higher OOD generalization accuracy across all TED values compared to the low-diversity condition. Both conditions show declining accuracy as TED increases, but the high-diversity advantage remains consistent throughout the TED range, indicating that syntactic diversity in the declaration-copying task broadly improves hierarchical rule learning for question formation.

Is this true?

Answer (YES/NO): NO